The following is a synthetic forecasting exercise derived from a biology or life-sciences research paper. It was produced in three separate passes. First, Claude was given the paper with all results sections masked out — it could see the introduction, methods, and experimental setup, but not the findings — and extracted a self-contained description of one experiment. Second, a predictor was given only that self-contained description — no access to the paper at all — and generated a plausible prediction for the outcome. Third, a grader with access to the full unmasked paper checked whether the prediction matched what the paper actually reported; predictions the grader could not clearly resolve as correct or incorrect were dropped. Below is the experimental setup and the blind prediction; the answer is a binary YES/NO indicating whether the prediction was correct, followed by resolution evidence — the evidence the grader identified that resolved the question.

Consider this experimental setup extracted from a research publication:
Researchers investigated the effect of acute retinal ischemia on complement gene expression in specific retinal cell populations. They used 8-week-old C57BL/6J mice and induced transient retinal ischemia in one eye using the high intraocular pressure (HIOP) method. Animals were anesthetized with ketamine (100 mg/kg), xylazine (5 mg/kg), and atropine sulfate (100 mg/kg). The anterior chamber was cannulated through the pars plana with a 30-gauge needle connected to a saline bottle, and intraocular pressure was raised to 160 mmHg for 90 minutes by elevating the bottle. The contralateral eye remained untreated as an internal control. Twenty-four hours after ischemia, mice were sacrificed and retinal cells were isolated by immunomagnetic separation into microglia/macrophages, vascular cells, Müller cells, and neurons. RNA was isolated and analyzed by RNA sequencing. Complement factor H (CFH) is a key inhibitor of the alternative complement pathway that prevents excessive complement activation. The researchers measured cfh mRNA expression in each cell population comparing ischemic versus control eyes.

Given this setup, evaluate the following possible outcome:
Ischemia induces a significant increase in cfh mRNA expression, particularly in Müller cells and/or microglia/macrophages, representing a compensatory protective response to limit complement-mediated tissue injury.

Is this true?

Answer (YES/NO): NO